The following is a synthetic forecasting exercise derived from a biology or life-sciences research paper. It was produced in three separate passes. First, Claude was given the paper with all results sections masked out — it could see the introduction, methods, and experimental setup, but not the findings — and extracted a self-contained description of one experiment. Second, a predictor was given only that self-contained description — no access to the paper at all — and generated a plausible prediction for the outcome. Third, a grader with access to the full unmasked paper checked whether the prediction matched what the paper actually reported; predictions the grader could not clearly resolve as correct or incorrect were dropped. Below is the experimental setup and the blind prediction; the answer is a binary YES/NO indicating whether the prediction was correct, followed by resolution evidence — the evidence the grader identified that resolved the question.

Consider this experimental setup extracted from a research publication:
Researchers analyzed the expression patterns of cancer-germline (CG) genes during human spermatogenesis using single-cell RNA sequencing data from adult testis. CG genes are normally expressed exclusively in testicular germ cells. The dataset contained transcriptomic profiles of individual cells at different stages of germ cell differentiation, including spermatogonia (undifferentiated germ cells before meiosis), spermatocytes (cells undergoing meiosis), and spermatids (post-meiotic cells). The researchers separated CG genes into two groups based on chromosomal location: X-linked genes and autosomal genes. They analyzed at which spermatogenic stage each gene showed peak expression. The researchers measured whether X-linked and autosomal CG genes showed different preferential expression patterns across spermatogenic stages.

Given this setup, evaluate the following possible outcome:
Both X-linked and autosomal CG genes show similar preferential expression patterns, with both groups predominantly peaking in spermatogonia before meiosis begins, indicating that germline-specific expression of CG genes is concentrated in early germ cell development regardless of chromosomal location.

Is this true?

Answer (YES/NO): NO